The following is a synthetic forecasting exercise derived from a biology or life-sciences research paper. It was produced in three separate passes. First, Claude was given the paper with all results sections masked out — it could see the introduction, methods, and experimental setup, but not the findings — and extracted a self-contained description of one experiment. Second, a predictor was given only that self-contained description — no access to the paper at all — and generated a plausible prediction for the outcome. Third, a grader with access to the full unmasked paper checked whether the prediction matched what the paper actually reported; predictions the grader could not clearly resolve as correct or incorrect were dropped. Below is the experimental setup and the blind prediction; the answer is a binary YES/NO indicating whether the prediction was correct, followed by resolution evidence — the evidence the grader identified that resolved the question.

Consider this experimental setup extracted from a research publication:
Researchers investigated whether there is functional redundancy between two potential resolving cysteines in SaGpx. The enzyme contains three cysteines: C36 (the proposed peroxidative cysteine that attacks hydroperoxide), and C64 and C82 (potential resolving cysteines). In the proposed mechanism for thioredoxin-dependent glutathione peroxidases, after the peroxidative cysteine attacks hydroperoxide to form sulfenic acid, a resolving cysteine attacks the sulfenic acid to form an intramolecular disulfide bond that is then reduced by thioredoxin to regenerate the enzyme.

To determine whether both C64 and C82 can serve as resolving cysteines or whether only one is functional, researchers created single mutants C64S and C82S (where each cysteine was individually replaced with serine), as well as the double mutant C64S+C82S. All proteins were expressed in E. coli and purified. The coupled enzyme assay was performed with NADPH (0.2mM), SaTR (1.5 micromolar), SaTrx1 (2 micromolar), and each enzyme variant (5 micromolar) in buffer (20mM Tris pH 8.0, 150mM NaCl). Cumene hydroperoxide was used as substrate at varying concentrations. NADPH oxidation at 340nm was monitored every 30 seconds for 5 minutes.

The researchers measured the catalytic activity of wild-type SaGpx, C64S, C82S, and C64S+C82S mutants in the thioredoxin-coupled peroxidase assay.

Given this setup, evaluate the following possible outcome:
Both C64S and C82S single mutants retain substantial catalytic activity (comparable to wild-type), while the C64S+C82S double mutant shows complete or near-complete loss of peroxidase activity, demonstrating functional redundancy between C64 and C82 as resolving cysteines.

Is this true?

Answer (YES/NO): NO